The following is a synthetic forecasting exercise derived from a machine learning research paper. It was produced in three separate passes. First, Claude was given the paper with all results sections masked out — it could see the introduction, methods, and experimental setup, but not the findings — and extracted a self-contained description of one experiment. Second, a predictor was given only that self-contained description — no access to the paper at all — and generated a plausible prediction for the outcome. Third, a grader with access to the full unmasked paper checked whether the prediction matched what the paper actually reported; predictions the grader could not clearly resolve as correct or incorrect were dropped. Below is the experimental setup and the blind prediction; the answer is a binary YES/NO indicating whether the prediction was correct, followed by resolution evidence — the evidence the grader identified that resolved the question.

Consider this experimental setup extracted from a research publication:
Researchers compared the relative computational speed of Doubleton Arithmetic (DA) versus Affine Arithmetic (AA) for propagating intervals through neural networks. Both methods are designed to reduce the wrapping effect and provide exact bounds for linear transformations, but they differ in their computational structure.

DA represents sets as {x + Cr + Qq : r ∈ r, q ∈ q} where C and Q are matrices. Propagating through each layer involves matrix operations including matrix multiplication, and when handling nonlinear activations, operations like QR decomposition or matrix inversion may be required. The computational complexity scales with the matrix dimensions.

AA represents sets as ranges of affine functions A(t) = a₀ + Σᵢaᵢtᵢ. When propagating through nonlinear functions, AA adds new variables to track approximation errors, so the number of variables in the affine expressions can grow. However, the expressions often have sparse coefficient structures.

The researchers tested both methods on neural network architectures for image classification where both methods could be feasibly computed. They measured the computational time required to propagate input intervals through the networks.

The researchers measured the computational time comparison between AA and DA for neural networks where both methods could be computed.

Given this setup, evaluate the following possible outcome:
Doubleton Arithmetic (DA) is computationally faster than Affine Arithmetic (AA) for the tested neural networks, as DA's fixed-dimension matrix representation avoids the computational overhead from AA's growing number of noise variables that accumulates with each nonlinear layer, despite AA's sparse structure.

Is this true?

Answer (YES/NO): NO